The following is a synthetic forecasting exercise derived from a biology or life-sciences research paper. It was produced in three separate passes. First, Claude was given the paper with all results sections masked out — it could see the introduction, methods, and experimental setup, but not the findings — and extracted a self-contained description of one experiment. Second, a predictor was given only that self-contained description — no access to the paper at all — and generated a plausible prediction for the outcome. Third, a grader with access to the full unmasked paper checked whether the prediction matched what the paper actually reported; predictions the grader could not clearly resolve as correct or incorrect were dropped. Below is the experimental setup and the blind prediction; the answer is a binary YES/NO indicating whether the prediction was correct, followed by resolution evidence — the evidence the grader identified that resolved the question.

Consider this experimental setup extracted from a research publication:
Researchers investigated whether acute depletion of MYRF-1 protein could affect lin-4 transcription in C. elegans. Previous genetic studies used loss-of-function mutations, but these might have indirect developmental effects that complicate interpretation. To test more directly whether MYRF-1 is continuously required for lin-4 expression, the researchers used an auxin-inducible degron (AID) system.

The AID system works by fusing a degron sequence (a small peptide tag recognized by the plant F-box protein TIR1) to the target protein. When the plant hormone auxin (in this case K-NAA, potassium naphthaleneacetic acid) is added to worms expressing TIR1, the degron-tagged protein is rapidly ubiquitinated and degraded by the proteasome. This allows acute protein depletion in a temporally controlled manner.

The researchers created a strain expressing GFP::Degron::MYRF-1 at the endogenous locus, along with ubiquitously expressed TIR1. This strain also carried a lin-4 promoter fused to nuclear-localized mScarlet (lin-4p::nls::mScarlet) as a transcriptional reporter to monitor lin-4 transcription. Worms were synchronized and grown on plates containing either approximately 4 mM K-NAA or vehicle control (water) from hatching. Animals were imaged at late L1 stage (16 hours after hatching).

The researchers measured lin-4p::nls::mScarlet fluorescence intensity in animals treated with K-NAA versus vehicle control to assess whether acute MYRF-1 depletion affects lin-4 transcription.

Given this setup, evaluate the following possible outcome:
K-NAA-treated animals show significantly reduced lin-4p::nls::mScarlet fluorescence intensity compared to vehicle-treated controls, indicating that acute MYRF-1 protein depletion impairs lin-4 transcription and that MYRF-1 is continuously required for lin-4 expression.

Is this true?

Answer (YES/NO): YES